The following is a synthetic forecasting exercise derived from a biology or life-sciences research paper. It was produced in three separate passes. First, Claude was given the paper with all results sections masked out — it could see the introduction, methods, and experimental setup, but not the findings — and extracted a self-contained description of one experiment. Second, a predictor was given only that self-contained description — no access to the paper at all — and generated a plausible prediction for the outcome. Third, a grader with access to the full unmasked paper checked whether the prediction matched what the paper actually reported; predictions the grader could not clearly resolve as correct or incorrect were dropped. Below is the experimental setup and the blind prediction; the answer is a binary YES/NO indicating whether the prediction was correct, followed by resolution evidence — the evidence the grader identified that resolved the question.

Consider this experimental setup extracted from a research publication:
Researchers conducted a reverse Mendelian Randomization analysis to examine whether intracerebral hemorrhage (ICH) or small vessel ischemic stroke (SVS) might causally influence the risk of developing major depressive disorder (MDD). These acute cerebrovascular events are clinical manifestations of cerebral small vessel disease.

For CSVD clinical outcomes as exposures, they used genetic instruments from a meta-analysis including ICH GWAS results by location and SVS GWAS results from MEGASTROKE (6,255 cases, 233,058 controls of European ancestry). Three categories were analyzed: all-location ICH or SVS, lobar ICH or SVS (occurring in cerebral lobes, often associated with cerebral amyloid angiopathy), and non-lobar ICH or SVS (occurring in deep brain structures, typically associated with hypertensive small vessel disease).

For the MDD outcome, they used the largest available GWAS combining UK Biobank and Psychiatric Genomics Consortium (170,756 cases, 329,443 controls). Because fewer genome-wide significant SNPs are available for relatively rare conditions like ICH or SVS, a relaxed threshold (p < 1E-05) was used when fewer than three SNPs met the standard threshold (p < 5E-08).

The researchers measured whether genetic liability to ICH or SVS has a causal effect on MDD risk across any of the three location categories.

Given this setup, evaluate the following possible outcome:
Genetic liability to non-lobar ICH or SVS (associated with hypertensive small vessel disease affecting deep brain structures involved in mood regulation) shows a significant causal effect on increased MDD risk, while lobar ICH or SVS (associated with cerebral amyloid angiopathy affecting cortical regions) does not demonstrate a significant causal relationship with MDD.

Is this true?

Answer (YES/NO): NO